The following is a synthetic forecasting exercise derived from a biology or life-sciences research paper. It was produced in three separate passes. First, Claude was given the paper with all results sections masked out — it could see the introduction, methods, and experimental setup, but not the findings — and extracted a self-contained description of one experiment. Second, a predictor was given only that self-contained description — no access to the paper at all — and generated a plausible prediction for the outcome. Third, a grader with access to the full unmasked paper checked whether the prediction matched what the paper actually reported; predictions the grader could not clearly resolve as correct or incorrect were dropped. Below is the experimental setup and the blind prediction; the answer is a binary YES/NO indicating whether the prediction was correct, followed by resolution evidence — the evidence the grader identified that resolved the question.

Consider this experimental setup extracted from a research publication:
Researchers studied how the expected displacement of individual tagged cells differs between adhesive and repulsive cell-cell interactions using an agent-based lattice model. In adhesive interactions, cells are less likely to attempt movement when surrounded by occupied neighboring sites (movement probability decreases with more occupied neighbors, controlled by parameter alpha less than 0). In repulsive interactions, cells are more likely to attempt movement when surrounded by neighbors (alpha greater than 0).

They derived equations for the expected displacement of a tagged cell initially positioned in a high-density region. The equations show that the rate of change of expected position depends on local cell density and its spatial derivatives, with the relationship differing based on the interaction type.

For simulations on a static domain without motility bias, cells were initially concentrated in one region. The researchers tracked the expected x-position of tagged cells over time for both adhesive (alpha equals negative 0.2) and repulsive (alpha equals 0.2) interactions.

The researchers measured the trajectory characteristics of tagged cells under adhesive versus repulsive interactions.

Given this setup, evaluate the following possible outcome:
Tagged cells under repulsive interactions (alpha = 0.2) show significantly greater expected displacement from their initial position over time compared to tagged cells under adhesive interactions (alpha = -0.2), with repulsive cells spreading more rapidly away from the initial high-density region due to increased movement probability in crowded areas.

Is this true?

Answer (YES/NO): YES